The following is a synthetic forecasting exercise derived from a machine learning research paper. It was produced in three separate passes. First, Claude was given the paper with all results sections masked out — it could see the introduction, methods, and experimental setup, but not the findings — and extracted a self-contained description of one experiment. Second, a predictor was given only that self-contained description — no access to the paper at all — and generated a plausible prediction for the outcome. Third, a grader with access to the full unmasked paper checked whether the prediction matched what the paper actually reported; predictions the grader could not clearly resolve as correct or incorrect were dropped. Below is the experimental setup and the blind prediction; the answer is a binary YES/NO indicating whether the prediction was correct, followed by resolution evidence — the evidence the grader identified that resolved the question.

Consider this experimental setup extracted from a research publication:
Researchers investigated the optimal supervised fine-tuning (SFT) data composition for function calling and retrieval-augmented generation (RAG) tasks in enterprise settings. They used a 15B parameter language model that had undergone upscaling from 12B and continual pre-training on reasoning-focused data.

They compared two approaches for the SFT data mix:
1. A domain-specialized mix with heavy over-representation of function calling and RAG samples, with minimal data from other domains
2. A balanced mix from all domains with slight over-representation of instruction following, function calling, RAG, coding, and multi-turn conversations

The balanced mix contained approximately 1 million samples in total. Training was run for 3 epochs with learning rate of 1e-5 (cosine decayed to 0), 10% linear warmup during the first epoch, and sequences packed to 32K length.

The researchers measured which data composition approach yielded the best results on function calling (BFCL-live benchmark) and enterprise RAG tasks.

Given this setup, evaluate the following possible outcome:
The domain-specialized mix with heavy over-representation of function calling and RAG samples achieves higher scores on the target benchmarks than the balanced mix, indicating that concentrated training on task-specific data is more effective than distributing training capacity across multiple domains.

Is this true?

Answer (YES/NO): NO